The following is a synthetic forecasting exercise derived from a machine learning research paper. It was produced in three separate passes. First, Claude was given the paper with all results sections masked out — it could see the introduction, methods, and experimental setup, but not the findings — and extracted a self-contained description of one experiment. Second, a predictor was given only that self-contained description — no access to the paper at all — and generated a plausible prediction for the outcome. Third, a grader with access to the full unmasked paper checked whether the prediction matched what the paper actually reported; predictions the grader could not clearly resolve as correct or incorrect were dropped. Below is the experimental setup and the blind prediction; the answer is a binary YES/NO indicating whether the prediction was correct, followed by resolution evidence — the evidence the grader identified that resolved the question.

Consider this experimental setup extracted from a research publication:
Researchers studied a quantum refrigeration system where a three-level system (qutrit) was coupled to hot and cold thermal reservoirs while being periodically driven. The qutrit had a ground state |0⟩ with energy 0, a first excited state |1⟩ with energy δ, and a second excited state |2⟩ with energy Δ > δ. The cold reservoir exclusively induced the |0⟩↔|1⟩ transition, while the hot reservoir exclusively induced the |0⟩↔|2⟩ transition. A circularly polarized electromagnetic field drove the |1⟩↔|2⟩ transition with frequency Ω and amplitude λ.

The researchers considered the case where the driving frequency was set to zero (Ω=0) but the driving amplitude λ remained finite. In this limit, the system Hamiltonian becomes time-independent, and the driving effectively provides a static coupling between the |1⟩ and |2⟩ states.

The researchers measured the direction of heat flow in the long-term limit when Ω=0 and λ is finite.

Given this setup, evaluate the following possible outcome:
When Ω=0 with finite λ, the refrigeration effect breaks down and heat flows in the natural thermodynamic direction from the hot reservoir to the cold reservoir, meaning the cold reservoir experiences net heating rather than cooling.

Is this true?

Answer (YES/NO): YES